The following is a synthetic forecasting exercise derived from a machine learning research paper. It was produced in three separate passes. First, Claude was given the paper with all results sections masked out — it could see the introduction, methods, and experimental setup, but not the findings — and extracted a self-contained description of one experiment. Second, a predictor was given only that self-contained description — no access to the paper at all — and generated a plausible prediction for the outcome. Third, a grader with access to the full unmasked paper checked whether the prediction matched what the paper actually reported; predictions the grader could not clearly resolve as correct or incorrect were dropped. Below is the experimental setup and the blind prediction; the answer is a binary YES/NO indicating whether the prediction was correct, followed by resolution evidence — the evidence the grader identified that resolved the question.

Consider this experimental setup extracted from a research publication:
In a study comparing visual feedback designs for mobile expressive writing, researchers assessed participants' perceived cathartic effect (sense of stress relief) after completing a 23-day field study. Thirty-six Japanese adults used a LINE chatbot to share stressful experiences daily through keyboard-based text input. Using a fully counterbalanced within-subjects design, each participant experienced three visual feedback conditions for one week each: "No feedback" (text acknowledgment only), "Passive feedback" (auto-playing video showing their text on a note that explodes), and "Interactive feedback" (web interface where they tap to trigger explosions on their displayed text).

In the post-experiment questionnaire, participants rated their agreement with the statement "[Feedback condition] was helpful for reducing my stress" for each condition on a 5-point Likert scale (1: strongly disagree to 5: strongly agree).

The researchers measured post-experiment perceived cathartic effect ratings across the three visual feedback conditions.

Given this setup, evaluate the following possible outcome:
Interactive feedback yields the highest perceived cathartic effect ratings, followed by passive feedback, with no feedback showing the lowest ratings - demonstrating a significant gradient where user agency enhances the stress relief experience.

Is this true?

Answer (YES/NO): NO